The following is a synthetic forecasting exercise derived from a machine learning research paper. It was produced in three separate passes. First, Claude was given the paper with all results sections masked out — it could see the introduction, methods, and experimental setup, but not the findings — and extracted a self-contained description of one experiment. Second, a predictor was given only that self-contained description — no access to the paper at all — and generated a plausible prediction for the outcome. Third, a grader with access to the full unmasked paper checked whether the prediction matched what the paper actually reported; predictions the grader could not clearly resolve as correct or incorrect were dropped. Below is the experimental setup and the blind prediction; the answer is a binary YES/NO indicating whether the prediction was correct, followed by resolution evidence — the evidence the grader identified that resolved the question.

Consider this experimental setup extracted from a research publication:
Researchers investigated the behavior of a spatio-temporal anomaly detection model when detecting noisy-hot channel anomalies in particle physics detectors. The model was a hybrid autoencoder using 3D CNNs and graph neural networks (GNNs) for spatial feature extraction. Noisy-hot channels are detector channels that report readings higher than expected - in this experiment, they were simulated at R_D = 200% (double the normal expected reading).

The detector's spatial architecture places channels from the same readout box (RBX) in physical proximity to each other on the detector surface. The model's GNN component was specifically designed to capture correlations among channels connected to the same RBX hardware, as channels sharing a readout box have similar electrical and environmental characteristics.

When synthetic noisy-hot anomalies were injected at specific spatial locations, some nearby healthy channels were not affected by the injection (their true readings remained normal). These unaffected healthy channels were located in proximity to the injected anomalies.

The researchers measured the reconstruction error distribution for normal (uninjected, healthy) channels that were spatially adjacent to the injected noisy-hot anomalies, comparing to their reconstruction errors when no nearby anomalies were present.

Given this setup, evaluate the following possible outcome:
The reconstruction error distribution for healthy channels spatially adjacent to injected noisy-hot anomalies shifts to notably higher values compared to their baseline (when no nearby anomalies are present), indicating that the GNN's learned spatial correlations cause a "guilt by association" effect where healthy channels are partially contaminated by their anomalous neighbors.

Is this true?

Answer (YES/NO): NO